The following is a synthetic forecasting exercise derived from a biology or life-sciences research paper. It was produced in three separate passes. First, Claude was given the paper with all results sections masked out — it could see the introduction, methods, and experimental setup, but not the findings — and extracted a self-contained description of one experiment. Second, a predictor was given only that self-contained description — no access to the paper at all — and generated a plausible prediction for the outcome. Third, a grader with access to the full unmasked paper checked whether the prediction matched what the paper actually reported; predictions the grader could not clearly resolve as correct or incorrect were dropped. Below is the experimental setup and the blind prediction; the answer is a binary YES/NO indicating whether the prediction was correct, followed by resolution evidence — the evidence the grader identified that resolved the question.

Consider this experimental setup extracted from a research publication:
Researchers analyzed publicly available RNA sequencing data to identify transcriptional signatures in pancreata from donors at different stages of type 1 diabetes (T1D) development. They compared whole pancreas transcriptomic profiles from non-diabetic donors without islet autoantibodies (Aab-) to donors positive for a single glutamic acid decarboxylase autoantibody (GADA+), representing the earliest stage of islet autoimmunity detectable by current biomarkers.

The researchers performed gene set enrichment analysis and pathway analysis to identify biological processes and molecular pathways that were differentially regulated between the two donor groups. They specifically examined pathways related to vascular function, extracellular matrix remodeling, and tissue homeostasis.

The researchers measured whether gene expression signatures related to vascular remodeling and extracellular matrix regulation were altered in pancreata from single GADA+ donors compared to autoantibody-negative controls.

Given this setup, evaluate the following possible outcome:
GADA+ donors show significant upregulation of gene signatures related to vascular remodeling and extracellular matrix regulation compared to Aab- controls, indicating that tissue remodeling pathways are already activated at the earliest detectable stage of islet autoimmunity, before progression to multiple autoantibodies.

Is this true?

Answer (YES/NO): YES